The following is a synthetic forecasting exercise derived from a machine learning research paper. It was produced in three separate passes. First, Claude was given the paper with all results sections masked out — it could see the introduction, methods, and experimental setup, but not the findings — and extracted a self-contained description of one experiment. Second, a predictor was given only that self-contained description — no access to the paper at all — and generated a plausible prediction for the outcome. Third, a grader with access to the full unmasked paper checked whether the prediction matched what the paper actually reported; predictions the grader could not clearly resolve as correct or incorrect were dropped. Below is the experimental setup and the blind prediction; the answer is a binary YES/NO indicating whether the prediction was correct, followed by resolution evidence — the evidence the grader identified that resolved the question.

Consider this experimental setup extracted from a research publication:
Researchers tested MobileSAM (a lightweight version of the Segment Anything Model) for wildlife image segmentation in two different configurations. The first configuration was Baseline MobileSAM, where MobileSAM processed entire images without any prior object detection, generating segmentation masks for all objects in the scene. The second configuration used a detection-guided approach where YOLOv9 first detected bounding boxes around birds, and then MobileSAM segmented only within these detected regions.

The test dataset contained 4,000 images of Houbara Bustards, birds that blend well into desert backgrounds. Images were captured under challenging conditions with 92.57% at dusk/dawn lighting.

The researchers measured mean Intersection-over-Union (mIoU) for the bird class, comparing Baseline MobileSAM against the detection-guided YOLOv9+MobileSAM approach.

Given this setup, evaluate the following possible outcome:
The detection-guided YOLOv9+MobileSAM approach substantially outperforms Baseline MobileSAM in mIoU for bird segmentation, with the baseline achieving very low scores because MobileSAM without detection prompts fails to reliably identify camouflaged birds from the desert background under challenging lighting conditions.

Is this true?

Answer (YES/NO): YES